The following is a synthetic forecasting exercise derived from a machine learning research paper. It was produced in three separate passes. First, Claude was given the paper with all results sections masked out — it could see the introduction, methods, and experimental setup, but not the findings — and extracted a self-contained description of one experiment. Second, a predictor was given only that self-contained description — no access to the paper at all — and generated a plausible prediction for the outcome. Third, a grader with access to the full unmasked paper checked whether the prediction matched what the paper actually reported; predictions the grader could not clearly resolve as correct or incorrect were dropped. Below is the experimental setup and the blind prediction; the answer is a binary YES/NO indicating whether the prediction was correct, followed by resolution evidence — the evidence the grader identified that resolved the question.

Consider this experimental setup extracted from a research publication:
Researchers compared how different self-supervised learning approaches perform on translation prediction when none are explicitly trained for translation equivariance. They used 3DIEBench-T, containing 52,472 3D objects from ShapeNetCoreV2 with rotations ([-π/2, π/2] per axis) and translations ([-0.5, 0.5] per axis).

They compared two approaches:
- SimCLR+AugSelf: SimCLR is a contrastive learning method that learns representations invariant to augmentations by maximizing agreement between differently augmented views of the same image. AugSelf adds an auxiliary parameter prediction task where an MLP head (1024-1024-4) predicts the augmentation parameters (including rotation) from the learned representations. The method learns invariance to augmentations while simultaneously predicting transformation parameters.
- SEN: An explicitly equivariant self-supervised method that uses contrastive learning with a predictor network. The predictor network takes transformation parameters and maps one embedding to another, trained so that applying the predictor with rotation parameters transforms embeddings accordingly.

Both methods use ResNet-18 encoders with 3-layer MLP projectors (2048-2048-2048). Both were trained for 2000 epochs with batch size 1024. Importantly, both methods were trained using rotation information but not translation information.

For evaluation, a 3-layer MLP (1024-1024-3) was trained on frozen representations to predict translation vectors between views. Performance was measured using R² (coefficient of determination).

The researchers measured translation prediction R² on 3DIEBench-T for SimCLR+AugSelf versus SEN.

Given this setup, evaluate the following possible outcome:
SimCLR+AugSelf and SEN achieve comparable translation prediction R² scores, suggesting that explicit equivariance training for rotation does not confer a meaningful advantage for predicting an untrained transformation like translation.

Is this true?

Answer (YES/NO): NO